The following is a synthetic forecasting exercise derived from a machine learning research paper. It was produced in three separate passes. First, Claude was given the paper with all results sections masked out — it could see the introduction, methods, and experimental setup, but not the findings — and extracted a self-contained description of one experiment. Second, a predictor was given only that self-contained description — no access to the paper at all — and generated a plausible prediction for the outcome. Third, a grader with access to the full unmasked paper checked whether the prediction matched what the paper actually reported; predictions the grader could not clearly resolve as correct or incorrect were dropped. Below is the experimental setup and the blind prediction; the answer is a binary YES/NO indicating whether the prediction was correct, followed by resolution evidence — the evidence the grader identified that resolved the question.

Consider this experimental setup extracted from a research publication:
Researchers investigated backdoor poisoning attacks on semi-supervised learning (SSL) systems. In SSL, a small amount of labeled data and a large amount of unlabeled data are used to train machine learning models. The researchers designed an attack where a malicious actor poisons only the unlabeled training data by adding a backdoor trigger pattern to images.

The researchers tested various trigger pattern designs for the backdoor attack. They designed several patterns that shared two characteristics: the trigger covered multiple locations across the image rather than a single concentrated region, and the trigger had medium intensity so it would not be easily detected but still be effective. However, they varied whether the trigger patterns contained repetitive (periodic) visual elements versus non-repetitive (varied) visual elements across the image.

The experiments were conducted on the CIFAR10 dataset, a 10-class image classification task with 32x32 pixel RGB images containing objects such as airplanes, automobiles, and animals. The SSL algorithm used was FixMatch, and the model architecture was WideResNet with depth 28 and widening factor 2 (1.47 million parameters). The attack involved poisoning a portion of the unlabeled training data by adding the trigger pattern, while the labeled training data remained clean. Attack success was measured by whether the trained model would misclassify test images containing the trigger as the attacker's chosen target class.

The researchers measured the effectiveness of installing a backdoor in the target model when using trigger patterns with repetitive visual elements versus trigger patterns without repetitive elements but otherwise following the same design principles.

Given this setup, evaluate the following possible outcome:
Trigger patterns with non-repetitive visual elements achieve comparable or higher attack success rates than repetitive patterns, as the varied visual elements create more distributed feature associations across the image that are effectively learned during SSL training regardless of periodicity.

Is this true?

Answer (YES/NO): NO